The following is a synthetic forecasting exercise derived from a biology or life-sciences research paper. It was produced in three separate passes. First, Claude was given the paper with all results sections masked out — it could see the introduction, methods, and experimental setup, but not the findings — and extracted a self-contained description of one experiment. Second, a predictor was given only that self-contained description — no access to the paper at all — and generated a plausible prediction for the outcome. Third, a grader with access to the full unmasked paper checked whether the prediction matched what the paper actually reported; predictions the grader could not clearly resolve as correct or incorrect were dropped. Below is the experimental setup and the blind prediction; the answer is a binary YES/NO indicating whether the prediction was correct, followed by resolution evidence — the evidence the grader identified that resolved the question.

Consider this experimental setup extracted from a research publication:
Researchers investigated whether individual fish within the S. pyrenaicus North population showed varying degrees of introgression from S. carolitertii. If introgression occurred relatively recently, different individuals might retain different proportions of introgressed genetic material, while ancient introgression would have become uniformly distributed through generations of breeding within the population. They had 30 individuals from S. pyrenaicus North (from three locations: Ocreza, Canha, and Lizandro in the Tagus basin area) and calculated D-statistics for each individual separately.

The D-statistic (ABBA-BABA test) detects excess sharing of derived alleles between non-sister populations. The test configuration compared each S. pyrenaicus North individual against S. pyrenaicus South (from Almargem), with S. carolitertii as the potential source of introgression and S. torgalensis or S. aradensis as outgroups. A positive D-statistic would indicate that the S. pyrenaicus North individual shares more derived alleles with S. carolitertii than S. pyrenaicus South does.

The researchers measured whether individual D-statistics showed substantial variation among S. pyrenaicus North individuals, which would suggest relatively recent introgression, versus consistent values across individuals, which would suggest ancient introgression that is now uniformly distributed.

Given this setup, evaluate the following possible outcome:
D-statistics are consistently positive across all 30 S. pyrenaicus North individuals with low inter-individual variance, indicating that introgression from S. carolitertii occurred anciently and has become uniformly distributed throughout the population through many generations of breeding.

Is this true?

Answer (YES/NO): YES